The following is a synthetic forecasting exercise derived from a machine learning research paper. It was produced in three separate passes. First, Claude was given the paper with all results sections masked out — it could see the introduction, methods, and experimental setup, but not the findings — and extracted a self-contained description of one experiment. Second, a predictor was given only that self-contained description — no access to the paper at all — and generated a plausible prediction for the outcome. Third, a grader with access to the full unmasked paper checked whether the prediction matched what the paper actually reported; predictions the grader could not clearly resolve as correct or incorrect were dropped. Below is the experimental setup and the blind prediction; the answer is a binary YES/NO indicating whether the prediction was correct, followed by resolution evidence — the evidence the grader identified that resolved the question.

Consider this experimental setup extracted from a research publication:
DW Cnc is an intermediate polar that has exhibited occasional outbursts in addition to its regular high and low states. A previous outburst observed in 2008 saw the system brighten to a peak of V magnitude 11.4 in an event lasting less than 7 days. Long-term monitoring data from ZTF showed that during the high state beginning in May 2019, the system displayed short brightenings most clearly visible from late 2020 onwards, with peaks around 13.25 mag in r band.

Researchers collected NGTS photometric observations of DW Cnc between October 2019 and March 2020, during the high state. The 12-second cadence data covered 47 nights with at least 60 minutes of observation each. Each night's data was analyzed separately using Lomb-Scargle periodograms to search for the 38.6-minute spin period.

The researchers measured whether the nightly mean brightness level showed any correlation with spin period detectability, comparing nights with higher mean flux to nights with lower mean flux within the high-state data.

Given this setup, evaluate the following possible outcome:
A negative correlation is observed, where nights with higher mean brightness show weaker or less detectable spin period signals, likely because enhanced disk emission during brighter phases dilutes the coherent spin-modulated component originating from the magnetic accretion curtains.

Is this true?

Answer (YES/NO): NO